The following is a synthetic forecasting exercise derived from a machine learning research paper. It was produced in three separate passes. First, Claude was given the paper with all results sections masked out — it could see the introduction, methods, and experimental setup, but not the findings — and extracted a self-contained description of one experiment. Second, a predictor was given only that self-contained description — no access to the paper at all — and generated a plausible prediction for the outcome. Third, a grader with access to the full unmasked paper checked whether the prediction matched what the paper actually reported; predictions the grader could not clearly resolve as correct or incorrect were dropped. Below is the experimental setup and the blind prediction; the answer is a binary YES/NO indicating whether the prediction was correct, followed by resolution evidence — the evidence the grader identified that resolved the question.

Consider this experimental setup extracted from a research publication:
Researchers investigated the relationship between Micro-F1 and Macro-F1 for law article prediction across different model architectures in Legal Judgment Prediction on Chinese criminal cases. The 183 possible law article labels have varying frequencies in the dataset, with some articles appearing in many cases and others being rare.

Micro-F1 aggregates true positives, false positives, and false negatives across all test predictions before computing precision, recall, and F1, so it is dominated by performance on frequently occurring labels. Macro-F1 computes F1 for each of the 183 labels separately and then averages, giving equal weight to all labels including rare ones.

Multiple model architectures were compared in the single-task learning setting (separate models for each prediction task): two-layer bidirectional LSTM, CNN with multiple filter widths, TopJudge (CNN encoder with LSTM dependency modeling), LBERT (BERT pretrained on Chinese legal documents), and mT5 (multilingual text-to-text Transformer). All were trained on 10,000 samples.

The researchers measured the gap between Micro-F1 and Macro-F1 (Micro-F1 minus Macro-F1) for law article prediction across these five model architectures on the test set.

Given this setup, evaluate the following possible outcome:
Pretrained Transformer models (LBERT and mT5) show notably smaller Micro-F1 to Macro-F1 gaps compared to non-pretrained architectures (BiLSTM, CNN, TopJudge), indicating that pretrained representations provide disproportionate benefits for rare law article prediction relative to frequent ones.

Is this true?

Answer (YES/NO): NO